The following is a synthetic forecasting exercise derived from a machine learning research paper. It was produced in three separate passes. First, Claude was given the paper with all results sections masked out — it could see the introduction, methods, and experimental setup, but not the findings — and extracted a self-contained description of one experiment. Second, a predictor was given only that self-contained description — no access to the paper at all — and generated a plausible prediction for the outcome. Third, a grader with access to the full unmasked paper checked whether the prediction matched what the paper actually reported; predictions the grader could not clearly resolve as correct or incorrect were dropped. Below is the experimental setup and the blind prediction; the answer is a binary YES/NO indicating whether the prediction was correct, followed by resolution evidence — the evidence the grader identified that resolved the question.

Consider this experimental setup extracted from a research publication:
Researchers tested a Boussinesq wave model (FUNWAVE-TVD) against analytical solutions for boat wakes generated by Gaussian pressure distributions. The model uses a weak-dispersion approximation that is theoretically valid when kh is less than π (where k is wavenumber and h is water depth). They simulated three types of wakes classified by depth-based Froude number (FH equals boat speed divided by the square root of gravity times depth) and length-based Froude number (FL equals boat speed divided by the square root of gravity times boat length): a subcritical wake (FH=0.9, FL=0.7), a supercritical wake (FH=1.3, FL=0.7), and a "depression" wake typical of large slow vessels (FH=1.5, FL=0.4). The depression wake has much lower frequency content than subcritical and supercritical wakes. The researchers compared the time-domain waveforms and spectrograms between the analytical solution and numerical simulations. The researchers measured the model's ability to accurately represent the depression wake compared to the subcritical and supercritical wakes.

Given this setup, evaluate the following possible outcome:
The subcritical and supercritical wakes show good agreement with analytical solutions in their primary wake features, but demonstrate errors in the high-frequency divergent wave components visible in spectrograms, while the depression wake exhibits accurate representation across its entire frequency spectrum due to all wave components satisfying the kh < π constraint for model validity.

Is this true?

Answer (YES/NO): YES